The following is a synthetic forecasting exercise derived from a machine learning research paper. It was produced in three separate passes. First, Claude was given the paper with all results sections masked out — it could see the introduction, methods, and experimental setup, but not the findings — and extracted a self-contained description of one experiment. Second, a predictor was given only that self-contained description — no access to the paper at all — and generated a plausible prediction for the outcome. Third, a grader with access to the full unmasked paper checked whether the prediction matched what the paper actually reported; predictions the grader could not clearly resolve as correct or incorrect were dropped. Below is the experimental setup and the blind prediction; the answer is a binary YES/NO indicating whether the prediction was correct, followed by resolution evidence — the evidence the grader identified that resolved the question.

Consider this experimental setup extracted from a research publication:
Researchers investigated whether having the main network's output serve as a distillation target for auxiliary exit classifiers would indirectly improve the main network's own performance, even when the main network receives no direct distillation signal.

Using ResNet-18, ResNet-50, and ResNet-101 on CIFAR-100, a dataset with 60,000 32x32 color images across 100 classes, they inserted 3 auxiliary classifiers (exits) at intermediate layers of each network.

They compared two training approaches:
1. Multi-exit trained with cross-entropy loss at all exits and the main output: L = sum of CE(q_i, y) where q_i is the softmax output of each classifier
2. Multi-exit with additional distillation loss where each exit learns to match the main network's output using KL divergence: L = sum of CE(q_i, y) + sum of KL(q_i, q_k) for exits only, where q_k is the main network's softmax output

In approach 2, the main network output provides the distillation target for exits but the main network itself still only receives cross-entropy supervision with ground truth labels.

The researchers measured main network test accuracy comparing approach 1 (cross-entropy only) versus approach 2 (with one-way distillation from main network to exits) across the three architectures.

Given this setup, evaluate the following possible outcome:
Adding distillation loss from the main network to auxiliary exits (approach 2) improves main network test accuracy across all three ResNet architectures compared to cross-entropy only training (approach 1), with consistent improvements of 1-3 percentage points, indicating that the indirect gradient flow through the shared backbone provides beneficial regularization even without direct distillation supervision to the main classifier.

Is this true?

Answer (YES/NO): NO